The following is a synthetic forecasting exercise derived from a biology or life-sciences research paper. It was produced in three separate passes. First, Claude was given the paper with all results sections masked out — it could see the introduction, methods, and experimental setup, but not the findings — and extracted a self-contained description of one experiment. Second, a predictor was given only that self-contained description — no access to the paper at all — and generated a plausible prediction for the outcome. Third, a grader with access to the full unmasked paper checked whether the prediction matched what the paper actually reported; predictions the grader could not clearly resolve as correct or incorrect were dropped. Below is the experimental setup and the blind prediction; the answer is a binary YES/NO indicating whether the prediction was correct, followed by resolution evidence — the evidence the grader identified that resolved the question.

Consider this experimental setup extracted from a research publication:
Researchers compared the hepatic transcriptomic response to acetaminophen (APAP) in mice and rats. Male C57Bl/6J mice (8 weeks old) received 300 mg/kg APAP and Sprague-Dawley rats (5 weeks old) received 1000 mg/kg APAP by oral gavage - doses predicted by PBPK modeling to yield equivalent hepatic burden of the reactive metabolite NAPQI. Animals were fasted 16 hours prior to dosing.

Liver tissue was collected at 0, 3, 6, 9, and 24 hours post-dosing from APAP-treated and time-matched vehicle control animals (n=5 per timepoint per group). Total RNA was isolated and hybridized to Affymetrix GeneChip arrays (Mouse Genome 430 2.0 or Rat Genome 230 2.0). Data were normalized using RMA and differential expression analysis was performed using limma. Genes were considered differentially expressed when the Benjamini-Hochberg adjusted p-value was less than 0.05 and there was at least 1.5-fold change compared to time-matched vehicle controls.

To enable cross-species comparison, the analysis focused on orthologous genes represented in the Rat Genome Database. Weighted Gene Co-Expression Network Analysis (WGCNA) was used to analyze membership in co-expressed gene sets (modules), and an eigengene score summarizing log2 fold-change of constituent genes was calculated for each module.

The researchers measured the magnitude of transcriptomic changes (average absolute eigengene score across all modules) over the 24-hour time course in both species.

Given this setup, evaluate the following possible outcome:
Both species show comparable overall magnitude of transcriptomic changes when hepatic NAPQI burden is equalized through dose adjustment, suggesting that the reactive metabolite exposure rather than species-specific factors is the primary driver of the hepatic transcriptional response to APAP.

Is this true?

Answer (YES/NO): NO